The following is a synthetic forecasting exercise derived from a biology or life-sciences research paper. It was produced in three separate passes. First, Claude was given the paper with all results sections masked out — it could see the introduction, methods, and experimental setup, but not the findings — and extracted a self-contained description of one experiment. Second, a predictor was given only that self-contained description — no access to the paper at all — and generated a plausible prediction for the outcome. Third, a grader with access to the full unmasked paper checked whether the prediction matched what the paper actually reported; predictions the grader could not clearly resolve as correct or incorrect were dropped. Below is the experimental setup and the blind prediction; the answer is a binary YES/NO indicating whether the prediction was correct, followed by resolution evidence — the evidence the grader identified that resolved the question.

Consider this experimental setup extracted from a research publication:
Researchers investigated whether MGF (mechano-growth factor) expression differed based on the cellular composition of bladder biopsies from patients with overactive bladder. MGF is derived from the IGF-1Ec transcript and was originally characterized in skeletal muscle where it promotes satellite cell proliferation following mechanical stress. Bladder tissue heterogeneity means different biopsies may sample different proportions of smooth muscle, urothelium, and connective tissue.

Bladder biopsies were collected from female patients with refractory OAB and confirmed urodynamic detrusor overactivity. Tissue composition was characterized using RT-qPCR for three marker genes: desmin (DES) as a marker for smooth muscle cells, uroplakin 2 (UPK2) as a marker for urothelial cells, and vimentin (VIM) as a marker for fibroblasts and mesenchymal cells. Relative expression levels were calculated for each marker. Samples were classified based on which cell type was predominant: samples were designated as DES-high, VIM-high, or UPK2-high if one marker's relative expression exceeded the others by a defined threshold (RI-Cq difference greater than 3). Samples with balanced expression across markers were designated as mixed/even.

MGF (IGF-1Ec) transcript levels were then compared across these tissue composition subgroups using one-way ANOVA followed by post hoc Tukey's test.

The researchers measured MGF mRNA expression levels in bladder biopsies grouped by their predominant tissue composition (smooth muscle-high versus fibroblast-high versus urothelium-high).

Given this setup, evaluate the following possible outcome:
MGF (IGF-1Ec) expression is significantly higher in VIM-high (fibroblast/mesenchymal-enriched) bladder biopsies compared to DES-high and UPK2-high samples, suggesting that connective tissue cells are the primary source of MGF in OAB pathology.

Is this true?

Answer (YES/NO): NO